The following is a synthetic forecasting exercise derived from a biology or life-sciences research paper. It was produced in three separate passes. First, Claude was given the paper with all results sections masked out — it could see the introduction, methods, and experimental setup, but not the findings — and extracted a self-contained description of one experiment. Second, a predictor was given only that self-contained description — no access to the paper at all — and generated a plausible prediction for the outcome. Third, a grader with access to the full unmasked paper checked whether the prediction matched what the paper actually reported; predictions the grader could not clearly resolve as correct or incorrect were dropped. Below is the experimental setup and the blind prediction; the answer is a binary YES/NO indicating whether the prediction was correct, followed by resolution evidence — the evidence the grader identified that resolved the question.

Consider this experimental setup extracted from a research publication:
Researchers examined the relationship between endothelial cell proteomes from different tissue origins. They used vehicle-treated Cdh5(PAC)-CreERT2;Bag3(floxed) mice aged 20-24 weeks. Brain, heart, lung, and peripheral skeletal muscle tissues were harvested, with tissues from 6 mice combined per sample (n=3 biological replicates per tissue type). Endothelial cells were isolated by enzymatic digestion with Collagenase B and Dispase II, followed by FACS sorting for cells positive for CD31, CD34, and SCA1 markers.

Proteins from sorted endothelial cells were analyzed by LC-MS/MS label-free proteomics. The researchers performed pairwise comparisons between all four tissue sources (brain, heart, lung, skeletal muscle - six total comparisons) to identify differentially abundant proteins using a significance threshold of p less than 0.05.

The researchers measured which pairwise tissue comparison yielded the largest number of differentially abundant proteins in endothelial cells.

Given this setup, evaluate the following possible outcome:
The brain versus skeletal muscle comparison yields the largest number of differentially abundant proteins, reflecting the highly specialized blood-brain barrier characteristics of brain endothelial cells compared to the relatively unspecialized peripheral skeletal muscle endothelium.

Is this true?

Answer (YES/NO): YES